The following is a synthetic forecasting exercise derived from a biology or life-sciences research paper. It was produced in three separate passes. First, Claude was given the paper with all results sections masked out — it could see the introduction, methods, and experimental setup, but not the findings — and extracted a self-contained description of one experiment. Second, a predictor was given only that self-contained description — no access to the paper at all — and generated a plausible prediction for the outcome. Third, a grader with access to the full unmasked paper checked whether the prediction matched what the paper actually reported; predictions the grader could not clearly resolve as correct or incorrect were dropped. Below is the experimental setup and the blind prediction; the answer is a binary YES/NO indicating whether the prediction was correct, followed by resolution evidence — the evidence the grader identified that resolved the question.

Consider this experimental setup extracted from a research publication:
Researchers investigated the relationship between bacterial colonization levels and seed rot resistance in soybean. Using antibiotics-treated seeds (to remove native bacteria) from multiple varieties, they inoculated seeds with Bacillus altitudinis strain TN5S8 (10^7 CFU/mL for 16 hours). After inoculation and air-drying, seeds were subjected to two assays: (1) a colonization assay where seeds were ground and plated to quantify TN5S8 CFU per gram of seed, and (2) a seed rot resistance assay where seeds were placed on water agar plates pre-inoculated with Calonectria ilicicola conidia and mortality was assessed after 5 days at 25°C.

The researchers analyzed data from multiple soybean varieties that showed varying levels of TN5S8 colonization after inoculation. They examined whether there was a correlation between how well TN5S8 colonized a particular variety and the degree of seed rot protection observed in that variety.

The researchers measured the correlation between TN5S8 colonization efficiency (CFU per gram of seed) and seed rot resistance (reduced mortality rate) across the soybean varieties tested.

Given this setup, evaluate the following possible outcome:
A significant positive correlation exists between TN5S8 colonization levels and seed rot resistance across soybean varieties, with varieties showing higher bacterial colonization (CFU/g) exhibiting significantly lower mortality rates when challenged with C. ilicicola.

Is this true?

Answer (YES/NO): YES